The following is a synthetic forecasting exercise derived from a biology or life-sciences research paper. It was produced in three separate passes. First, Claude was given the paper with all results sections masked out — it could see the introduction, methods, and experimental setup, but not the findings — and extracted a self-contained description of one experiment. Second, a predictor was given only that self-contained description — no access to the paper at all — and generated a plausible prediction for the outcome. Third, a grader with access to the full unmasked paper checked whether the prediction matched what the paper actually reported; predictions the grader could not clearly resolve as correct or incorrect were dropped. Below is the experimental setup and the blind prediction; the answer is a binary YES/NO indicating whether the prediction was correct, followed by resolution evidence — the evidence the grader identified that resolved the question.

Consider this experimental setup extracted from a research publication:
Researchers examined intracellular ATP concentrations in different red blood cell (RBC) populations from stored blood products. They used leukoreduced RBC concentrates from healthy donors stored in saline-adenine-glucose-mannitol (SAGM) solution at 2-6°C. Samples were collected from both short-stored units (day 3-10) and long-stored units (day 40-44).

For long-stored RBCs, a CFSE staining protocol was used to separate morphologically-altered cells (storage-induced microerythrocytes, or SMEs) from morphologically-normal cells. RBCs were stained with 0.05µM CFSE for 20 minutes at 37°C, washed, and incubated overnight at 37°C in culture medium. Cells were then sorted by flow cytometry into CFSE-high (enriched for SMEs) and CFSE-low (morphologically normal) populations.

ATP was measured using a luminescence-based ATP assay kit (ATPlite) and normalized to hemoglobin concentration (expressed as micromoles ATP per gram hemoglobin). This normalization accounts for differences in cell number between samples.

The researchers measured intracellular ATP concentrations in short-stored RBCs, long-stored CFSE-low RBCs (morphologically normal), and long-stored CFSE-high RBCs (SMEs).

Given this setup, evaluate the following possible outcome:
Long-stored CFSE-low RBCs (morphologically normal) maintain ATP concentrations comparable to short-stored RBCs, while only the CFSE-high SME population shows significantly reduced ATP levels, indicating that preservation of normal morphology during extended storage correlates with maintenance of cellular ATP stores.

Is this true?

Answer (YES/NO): YES